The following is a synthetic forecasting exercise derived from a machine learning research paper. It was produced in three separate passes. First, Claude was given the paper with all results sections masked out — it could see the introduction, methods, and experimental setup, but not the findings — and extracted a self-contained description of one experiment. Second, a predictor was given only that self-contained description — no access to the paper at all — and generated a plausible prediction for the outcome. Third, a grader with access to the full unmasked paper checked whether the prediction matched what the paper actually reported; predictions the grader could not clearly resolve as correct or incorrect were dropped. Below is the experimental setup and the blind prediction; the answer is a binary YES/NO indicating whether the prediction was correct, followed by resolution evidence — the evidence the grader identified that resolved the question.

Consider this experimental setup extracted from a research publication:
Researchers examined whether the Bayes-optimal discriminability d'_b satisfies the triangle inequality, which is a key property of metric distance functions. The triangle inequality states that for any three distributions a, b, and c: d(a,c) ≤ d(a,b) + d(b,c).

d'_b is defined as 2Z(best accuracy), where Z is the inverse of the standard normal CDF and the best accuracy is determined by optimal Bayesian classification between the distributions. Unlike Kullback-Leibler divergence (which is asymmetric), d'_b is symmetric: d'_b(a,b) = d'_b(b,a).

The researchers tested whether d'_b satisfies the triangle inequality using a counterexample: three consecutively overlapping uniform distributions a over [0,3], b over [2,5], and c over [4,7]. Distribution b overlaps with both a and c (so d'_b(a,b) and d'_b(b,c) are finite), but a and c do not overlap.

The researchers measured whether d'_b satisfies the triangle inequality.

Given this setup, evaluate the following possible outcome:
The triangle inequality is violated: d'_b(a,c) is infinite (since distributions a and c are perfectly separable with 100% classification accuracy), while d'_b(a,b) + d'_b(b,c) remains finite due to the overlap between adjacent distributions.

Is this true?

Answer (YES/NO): YES